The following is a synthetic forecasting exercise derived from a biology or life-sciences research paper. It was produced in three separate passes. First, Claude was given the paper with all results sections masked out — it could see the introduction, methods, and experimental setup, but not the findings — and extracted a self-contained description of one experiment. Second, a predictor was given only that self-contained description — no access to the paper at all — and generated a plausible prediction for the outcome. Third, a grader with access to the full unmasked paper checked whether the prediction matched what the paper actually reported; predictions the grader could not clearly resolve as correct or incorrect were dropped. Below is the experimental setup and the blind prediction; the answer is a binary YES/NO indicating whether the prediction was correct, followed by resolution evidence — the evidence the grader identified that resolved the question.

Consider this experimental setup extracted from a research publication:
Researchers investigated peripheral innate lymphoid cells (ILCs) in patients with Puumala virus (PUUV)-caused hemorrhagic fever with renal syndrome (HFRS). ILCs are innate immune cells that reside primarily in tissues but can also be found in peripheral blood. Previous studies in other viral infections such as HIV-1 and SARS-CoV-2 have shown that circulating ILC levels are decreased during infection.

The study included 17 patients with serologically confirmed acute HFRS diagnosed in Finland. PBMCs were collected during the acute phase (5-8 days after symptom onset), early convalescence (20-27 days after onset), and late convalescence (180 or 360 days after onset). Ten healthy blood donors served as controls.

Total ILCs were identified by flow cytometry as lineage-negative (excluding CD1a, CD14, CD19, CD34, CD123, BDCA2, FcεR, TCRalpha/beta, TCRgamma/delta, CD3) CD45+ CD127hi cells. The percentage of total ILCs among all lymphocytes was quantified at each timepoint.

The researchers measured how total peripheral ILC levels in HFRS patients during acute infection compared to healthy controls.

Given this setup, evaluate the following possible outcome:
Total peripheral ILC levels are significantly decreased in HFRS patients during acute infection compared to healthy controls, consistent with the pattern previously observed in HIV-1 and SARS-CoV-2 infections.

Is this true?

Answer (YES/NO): NO